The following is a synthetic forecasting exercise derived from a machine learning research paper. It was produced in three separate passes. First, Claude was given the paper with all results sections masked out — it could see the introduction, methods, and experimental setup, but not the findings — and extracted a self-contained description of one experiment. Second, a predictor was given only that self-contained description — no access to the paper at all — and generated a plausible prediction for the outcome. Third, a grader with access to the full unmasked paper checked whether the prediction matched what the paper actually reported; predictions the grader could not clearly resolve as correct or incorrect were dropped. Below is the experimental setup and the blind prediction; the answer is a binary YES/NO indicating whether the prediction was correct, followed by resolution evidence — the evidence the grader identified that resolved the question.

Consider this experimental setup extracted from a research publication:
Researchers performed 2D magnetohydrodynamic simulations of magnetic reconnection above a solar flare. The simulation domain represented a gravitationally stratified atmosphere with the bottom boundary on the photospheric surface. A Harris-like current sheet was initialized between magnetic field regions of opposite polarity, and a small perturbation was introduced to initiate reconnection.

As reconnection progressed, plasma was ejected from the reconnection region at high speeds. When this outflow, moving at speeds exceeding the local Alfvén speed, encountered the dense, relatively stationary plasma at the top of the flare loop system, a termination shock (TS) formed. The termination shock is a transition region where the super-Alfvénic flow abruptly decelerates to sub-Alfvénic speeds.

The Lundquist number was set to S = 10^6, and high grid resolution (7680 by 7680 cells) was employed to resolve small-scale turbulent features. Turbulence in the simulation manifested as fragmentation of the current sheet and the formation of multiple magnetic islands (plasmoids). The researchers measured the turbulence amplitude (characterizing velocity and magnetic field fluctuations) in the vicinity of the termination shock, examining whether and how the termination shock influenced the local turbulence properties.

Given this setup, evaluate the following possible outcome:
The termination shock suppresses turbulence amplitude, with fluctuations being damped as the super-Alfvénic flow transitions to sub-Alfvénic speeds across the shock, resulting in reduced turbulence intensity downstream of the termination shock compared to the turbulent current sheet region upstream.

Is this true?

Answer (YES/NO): NO